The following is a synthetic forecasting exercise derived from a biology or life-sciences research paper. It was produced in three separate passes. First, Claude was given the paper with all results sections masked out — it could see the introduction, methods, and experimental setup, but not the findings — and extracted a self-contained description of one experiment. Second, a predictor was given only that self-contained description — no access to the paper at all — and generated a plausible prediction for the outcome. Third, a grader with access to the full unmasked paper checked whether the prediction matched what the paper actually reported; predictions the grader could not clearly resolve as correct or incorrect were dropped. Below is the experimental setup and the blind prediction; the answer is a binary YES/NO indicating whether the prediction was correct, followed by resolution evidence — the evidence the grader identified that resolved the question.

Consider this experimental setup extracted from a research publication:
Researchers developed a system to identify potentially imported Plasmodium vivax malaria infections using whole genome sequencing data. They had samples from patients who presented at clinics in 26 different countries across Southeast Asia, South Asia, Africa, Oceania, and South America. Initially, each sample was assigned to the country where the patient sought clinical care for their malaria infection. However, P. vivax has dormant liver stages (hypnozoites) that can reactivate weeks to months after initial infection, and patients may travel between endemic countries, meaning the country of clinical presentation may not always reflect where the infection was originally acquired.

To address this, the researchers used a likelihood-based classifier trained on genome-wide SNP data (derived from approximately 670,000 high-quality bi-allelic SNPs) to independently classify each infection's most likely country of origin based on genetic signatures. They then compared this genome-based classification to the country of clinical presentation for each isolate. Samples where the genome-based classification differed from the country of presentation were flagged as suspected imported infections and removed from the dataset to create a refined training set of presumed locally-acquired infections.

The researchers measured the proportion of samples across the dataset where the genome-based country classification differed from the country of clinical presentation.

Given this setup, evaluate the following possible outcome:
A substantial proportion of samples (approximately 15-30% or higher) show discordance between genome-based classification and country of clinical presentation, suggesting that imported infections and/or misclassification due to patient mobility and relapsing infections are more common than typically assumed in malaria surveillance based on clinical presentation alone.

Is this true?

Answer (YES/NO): NO